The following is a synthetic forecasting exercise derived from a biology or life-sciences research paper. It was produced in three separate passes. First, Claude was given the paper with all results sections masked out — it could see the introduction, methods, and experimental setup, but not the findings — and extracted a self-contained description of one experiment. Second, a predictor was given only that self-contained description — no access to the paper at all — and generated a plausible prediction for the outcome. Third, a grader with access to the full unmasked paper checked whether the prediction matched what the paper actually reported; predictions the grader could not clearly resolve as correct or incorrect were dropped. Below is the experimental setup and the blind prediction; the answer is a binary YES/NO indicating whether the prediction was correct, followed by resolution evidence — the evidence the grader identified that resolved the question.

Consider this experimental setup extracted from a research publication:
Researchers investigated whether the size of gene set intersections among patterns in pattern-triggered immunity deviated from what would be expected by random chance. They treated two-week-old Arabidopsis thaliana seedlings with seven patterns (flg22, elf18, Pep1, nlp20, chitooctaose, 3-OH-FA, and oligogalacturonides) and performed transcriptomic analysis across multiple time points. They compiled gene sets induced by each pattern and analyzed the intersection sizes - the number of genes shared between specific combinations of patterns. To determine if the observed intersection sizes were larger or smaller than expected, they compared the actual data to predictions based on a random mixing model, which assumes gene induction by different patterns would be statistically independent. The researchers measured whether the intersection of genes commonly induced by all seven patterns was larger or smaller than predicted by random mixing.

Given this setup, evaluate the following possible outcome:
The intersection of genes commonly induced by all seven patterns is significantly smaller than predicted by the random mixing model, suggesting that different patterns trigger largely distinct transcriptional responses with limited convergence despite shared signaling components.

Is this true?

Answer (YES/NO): NO